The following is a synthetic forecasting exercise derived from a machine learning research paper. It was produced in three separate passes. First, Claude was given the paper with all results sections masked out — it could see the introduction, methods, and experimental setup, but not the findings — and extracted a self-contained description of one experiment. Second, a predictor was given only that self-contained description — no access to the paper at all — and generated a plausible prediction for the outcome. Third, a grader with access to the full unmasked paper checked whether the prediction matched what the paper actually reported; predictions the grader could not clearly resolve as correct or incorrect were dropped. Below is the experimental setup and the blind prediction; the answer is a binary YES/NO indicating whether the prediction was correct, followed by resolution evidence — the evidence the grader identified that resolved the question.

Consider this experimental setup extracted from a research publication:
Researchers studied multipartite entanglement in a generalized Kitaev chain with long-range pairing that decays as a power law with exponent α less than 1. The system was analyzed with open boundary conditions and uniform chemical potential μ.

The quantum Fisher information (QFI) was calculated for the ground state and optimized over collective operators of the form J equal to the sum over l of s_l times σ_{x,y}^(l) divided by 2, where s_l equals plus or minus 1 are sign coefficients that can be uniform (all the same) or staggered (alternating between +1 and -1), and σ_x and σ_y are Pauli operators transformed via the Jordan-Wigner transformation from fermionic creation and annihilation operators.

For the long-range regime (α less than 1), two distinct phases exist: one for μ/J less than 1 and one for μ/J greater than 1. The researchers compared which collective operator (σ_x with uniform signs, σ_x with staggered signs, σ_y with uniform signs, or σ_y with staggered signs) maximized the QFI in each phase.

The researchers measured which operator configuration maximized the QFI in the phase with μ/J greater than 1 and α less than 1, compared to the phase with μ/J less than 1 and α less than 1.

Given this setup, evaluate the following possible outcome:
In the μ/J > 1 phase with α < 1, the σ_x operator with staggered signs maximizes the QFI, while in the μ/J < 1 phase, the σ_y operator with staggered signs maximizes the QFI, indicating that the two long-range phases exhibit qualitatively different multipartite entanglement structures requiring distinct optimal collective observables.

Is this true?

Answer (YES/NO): NO